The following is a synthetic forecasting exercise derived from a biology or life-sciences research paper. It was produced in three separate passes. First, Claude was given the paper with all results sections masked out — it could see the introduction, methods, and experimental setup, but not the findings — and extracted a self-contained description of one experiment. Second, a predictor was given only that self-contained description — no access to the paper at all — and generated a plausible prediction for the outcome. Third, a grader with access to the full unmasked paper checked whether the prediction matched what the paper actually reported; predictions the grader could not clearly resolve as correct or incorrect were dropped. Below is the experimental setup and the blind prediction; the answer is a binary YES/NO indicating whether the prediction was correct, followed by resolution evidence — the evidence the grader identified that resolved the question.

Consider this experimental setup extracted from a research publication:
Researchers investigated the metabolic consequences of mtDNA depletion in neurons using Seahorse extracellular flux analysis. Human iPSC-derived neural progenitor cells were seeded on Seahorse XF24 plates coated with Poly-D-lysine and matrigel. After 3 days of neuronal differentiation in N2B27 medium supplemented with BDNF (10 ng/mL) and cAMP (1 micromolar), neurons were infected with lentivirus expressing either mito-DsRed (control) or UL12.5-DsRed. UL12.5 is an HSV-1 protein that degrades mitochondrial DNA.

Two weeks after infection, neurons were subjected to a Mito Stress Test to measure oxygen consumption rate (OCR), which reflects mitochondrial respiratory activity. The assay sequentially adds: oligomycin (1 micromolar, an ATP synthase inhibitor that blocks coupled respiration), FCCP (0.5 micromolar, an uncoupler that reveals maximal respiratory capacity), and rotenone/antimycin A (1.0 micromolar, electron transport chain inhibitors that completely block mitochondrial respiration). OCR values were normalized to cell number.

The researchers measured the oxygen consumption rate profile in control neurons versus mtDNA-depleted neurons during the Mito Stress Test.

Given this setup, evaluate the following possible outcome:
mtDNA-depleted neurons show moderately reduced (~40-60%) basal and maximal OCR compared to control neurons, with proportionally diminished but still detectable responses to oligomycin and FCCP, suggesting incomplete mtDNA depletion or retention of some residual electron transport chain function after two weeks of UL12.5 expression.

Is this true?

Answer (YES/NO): NO